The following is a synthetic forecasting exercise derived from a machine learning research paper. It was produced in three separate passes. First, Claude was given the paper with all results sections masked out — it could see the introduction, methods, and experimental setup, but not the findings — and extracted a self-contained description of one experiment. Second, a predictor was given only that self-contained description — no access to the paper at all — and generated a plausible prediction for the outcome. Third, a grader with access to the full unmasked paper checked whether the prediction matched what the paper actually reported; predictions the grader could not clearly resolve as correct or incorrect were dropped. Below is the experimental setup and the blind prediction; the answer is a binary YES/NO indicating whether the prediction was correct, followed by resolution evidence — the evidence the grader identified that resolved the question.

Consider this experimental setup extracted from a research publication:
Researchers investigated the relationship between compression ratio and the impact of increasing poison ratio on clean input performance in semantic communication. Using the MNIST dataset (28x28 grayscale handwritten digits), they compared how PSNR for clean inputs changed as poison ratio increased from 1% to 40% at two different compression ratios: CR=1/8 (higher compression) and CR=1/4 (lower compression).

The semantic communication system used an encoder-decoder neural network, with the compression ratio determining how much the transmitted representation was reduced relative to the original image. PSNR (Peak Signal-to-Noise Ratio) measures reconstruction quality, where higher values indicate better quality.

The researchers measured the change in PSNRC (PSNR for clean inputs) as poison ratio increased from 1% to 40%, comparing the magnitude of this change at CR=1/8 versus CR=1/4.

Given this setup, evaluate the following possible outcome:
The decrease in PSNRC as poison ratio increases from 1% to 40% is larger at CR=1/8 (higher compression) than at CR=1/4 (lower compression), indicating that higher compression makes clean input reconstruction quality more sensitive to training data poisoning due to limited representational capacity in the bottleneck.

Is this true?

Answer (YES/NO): YES